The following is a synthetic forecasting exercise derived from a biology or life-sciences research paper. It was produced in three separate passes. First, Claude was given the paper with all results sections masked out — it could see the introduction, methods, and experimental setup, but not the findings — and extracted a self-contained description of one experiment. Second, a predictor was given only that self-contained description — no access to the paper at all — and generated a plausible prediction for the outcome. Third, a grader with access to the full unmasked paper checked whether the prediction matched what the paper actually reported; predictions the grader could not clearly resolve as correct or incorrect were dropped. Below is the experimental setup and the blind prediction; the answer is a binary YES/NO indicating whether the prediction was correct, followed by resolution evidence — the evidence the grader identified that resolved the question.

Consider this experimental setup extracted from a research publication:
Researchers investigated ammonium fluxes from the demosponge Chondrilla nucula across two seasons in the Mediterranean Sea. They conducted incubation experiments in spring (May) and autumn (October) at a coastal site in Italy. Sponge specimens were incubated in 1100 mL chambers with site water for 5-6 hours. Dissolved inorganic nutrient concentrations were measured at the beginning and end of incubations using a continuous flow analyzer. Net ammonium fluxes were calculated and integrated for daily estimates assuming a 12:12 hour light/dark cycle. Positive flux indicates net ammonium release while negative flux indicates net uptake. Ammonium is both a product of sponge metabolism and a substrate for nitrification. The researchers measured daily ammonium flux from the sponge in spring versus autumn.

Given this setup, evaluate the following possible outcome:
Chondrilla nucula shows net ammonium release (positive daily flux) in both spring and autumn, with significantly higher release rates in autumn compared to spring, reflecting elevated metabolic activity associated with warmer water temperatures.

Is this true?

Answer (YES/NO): NO